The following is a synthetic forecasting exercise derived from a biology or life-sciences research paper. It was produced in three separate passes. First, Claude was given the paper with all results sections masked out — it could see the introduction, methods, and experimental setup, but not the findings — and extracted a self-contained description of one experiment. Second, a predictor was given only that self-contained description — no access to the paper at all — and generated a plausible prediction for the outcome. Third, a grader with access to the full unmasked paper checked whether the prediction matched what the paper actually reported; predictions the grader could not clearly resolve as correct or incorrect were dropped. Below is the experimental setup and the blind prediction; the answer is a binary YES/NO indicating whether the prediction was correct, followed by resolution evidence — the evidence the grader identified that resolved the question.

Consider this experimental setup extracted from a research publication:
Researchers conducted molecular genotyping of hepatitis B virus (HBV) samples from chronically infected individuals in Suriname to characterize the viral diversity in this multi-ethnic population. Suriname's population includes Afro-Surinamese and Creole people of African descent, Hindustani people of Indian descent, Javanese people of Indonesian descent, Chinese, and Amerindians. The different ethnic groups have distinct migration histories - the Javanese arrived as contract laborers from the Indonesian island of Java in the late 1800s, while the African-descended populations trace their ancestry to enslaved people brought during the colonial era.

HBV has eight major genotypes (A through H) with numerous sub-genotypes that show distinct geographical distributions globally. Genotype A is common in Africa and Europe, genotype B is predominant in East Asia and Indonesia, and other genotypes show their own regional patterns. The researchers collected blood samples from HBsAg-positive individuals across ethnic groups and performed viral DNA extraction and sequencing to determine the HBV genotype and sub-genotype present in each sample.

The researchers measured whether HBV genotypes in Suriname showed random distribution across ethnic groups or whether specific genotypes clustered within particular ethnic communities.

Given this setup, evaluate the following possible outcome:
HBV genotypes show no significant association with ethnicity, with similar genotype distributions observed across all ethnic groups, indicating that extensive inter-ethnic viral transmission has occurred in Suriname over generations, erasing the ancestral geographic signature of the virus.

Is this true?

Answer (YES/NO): NO